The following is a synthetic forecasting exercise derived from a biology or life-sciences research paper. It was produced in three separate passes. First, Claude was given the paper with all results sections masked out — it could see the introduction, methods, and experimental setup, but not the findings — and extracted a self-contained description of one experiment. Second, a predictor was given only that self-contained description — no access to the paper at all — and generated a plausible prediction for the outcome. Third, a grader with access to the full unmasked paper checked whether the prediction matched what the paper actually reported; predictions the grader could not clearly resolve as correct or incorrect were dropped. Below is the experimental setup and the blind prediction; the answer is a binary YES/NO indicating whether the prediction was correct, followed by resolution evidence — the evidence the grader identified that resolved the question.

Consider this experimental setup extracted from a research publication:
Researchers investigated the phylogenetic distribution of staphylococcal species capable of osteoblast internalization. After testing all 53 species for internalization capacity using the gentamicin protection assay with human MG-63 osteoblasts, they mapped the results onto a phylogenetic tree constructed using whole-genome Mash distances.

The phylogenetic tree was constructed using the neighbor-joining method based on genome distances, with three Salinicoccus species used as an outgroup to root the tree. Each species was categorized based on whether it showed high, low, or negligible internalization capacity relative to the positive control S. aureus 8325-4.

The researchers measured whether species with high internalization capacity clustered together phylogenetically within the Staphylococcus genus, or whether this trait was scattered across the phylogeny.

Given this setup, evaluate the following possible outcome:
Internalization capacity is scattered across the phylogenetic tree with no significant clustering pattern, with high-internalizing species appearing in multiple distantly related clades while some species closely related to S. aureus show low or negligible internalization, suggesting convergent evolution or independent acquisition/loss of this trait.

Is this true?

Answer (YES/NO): NO